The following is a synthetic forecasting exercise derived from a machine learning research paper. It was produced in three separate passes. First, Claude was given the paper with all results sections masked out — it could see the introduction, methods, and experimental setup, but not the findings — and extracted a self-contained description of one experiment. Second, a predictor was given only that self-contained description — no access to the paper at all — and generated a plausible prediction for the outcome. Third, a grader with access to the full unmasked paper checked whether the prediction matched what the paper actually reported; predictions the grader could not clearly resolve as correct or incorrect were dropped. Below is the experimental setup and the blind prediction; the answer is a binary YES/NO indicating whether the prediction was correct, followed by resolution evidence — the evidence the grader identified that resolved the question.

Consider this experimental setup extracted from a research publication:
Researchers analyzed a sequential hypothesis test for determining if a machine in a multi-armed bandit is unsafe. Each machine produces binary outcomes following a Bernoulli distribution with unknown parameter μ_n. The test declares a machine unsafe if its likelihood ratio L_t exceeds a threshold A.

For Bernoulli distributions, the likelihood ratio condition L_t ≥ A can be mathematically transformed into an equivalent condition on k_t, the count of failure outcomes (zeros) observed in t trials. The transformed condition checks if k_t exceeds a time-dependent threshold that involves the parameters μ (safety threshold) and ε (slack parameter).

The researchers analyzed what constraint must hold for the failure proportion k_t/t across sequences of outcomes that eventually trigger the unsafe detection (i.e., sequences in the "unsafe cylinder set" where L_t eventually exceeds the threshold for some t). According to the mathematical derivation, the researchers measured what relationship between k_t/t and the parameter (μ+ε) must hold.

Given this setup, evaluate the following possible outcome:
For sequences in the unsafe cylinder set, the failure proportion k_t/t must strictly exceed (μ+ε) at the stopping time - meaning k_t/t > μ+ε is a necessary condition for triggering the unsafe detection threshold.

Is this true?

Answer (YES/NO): NO